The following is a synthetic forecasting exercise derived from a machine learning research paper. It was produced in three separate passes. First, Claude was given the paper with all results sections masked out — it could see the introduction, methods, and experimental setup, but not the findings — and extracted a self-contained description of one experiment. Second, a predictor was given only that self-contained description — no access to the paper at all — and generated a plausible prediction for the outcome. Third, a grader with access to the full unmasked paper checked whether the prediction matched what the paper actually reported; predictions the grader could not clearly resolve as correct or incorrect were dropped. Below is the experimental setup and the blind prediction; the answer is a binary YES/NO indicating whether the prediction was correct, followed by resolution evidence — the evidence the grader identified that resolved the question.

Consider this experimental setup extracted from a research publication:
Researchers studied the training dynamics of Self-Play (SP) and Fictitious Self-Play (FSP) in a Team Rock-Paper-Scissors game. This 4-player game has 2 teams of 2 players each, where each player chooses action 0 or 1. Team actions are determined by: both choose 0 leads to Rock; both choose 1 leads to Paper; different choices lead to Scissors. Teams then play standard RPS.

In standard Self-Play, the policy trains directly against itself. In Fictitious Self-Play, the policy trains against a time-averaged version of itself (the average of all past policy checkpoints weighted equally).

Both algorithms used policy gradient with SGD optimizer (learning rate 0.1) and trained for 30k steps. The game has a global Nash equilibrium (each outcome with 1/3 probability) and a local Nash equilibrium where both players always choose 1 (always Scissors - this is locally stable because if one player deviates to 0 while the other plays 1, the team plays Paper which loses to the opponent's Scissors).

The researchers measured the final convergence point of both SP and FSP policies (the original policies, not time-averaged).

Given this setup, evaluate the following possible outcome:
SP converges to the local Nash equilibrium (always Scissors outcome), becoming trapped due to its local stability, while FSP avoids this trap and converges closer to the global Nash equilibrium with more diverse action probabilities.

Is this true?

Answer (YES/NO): NO